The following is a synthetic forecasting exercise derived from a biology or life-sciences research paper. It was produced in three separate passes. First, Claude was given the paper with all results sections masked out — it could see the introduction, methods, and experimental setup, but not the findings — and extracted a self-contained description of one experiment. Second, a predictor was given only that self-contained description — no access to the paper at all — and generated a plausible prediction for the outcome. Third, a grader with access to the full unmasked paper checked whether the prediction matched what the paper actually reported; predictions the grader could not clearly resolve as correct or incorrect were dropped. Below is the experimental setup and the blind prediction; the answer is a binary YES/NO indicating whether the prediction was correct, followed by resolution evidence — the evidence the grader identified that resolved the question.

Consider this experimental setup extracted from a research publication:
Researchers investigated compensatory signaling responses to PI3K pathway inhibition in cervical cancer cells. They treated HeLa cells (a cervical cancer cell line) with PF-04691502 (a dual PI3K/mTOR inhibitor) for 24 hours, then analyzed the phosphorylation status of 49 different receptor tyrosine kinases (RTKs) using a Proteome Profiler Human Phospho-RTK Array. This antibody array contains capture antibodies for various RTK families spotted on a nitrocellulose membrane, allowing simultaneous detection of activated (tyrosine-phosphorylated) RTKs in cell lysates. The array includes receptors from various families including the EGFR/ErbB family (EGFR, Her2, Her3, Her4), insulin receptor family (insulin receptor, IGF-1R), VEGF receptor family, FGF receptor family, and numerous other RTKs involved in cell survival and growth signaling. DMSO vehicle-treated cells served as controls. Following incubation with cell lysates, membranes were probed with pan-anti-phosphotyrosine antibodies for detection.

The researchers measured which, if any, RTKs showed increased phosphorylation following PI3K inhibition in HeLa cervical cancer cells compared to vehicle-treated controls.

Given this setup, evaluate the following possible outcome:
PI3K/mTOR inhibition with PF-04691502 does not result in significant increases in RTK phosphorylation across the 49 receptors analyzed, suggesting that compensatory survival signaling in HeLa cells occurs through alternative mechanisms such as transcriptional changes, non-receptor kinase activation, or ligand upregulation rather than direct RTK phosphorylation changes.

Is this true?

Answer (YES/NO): NO